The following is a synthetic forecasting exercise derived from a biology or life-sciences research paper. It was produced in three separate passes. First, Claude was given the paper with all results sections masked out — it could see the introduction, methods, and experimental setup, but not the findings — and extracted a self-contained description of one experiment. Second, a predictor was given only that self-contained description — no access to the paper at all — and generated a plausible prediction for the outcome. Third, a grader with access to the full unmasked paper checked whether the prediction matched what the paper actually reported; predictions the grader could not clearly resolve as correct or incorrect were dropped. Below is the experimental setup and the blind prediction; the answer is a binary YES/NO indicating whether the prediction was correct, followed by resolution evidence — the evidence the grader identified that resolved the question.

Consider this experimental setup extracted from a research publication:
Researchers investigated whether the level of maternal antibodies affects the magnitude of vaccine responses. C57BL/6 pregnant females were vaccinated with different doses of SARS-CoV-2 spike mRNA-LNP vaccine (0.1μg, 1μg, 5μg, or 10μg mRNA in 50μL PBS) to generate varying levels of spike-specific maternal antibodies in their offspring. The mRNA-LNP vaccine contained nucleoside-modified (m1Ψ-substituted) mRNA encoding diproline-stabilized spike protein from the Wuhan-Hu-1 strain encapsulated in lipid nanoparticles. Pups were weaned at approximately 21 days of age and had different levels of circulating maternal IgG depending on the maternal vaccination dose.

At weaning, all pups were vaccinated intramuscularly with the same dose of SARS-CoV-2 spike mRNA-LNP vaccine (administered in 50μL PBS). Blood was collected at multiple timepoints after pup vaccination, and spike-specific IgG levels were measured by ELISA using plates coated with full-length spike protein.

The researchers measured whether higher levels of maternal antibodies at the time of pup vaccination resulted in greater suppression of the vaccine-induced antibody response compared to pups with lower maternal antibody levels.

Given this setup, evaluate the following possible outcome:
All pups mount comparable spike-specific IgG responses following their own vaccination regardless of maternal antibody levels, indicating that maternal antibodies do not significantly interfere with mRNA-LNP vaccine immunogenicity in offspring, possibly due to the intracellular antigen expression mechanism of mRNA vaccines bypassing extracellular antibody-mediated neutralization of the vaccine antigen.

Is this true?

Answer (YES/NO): YES